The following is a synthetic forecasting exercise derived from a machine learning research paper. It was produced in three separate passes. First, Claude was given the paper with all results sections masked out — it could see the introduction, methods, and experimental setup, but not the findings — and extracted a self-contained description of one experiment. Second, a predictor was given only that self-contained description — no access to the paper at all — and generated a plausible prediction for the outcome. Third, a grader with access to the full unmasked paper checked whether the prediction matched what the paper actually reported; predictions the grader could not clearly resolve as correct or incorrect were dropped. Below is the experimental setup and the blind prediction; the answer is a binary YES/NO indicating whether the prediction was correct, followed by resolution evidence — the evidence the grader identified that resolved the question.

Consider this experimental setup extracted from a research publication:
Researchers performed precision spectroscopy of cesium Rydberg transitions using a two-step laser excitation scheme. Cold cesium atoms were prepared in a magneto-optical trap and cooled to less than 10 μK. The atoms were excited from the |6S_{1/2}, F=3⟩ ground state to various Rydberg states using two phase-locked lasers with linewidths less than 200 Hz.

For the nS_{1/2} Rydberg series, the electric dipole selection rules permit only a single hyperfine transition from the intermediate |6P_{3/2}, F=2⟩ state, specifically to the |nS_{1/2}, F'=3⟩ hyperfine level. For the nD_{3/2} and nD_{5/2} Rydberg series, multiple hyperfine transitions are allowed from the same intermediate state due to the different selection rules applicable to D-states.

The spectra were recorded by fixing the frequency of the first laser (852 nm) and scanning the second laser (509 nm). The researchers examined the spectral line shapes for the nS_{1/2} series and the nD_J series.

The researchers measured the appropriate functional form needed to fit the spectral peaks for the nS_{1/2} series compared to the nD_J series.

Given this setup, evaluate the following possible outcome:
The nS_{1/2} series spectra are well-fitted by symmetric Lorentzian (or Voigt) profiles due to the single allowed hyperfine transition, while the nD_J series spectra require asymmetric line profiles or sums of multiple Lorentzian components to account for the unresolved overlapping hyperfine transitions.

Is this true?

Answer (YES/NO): NO